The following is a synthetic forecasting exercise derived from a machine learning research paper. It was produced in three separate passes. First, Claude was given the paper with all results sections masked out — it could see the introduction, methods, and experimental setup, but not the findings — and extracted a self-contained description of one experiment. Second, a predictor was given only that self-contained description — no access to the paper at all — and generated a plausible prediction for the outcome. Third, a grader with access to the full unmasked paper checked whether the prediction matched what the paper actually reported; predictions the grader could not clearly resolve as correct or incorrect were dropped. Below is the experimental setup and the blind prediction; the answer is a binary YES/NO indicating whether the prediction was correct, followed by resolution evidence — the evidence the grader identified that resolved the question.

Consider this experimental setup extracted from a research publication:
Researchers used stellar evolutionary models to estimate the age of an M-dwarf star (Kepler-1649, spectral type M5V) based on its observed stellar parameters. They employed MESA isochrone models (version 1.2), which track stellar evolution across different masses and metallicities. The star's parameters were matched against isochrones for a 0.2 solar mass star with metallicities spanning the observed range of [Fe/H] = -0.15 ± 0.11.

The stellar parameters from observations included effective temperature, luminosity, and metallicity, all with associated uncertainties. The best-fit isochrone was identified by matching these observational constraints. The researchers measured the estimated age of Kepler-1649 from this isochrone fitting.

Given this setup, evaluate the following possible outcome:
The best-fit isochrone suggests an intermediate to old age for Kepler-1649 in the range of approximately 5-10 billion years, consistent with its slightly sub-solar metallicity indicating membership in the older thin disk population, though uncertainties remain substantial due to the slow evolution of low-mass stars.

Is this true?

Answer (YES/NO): NO